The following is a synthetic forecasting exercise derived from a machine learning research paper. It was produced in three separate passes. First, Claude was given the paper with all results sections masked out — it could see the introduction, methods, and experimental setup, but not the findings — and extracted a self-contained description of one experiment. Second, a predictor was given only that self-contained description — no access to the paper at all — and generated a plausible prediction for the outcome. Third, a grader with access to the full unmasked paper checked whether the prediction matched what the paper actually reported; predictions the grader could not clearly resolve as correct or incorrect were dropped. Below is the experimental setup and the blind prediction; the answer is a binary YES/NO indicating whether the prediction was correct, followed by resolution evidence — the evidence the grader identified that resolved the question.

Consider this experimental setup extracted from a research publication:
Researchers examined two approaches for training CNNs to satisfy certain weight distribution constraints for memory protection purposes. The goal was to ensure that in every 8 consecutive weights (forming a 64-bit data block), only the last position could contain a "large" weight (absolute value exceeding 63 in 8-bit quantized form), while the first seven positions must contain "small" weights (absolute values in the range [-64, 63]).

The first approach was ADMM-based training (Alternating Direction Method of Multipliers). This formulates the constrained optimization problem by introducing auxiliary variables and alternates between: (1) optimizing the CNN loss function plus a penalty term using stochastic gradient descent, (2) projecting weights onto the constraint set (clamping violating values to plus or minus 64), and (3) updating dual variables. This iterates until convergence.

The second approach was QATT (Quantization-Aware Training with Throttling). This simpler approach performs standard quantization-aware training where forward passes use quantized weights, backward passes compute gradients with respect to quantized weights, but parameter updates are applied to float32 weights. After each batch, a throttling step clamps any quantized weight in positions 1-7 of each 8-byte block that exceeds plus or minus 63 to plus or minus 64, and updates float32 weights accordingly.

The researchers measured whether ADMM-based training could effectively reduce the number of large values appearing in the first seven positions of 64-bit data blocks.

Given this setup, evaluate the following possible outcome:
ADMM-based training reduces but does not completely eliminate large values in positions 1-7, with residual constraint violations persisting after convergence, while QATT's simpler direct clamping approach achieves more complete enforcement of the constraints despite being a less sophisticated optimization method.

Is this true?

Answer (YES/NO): NO